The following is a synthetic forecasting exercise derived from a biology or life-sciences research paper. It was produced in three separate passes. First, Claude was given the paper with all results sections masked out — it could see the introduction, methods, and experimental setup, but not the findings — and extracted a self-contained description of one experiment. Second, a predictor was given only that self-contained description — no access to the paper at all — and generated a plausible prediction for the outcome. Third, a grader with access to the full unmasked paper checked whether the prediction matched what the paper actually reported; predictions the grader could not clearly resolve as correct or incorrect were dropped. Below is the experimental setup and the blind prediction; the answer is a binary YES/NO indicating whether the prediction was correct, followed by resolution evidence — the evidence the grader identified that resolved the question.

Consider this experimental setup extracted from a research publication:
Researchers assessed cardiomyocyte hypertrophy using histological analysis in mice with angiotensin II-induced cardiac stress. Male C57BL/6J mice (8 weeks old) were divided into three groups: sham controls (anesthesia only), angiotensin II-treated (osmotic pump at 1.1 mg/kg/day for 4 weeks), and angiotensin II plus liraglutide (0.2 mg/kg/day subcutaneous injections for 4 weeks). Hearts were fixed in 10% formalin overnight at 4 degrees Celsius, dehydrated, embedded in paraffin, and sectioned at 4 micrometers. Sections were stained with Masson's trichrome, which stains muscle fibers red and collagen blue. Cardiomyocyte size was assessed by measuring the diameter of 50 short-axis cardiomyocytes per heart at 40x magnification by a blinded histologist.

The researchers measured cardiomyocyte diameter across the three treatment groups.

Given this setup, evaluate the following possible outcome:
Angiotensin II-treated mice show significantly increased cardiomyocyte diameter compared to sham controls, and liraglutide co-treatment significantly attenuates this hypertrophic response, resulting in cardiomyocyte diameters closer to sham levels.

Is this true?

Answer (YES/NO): NO